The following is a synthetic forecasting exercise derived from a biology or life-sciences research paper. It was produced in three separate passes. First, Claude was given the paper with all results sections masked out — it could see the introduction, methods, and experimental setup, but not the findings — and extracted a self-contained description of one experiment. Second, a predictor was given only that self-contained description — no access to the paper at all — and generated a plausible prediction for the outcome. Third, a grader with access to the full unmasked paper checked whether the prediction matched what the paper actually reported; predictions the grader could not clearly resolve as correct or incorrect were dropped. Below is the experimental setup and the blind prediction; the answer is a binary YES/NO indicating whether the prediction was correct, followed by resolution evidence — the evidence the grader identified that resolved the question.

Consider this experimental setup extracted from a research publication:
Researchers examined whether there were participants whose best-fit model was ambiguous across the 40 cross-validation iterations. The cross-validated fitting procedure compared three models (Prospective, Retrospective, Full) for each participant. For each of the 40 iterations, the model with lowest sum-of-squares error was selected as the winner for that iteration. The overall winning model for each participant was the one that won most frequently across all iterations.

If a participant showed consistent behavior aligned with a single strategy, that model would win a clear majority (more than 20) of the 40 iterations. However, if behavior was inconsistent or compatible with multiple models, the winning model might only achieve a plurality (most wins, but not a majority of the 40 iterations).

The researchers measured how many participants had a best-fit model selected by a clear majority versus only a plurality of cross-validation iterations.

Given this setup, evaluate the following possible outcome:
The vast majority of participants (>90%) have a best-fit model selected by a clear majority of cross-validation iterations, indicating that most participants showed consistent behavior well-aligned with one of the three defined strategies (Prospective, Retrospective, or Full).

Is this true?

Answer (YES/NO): NO